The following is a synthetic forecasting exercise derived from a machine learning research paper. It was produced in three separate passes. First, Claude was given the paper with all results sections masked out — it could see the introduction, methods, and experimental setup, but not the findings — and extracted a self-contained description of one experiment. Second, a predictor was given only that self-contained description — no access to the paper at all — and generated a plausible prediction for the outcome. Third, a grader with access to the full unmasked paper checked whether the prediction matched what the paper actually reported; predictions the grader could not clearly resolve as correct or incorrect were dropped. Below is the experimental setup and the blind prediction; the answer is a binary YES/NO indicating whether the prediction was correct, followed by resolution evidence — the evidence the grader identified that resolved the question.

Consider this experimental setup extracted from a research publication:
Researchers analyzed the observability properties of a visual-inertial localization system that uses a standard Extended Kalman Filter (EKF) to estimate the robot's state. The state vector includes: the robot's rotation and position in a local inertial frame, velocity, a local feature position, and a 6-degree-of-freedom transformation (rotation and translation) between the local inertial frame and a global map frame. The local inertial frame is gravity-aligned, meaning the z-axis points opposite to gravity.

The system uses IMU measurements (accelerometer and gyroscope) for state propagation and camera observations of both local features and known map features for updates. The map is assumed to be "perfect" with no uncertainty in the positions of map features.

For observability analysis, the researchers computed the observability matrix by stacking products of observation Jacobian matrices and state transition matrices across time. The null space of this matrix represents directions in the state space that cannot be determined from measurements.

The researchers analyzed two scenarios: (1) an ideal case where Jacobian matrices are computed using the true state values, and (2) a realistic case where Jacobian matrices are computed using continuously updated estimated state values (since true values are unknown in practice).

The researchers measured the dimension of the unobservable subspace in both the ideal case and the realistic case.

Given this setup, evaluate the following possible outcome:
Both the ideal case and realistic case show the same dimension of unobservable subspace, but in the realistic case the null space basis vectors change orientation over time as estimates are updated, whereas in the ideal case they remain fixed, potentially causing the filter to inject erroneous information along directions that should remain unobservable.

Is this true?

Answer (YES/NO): NO